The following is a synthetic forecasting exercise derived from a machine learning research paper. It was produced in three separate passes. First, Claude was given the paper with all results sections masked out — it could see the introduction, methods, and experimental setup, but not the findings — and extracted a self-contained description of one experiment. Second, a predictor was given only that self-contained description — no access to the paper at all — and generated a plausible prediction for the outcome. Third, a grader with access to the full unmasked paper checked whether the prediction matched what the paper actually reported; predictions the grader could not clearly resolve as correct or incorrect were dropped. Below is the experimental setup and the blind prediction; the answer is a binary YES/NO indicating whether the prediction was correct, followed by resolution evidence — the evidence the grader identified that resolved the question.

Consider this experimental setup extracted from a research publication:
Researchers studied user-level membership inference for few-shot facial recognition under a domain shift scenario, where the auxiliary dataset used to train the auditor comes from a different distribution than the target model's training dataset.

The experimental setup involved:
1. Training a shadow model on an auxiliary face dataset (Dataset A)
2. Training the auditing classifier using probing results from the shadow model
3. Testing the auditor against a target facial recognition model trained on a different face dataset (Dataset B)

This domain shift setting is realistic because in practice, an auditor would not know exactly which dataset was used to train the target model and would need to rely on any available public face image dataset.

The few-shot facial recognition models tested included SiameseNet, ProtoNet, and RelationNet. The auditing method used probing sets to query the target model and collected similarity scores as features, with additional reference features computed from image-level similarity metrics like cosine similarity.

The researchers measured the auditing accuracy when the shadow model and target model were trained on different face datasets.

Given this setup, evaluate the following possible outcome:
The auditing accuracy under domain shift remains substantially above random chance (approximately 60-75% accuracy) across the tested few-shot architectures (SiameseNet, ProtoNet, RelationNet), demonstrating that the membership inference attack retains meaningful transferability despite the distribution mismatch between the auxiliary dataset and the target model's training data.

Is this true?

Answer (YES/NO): NO